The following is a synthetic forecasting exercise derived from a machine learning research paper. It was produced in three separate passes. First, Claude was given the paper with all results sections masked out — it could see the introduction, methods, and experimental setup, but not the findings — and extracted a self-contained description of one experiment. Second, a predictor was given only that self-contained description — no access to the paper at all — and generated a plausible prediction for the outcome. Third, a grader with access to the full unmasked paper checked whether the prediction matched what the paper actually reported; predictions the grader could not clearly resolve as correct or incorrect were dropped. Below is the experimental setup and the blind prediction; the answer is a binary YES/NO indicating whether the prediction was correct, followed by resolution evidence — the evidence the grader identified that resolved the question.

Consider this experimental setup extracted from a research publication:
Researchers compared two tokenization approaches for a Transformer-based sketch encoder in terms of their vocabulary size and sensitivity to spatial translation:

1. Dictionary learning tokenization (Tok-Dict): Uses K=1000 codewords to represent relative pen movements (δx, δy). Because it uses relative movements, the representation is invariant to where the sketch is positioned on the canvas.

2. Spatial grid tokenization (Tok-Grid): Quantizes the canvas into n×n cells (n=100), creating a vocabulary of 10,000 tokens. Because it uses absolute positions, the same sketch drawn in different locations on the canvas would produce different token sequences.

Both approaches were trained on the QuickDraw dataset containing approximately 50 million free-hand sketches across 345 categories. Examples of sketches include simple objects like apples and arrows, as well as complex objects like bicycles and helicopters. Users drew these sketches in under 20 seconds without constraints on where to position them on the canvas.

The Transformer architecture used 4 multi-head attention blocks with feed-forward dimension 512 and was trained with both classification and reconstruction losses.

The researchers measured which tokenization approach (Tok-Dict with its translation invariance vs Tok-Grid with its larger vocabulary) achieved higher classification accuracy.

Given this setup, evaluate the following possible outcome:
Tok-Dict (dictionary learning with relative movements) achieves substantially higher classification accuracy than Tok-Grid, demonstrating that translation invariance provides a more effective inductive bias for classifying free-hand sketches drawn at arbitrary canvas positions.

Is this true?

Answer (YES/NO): NO